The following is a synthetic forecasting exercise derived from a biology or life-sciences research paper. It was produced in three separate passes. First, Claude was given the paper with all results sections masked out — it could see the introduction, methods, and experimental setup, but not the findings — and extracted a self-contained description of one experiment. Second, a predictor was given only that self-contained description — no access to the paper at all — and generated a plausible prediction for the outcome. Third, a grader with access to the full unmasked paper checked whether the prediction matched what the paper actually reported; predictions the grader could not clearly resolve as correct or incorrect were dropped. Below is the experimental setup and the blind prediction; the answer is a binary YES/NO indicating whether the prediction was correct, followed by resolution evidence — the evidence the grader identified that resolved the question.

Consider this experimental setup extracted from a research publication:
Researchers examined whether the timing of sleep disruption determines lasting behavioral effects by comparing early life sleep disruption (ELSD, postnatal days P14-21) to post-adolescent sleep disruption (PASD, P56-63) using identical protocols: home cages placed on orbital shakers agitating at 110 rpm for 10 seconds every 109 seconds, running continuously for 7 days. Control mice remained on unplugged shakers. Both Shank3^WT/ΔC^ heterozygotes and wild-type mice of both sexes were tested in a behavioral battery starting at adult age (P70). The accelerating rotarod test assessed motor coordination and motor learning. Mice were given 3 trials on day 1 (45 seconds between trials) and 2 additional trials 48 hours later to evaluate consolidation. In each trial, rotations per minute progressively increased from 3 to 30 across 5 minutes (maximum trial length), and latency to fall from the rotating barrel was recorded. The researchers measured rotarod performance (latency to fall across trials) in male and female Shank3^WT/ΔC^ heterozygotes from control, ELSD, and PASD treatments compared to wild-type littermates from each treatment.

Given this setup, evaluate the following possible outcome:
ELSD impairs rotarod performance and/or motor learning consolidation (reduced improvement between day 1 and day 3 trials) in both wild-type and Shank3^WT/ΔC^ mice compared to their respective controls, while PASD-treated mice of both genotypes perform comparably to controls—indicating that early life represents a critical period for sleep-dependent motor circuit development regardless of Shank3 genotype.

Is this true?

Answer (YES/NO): NO